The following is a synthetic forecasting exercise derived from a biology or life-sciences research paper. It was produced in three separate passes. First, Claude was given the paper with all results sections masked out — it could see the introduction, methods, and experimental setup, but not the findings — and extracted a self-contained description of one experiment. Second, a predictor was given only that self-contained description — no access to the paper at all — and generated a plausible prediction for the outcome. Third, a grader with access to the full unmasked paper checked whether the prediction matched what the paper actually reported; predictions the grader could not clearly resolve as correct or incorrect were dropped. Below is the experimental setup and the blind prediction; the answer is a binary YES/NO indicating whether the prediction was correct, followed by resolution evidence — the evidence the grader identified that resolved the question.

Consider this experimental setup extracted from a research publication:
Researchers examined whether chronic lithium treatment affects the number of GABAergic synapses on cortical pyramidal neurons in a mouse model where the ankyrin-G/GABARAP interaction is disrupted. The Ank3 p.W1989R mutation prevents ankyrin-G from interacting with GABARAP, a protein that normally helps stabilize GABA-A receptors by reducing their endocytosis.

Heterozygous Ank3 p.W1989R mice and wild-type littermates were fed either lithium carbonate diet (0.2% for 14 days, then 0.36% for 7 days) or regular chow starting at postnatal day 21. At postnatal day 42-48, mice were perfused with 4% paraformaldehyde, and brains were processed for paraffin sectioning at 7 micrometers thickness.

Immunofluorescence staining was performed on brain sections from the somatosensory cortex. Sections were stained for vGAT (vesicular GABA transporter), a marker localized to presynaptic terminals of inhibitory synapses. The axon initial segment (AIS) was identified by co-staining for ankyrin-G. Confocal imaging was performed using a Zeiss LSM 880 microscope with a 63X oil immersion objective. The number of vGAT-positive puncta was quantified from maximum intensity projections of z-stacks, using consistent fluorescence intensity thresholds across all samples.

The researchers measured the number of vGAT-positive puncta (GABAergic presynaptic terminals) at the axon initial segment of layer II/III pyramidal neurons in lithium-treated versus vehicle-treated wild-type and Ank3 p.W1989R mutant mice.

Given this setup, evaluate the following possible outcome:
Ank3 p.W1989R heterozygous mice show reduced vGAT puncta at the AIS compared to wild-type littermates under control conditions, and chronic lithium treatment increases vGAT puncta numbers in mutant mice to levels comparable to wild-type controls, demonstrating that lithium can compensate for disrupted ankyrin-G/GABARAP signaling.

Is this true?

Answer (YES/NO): NO